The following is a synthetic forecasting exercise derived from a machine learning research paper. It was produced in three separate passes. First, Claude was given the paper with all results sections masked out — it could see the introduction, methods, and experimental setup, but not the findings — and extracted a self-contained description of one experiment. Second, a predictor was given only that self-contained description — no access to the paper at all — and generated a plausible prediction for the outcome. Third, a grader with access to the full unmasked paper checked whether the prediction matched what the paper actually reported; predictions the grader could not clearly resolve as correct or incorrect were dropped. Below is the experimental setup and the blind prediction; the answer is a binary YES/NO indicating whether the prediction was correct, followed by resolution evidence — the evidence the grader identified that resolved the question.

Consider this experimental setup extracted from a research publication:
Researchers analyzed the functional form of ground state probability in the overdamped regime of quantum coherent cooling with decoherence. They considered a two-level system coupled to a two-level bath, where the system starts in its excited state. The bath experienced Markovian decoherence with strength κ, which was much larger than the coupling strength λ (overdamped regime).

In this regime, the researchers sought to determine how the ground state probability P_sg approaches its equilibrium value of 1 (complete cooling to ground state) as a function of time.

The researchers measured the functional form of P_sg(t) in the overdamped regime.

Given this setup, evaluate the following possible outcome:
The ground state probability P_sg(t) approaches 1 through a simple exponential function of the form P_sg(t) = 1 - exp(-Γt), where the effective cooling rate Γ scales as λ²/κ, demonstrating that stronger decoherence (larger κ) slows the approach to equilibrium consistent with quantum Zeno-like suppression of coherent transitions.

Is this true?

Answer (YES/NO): YES